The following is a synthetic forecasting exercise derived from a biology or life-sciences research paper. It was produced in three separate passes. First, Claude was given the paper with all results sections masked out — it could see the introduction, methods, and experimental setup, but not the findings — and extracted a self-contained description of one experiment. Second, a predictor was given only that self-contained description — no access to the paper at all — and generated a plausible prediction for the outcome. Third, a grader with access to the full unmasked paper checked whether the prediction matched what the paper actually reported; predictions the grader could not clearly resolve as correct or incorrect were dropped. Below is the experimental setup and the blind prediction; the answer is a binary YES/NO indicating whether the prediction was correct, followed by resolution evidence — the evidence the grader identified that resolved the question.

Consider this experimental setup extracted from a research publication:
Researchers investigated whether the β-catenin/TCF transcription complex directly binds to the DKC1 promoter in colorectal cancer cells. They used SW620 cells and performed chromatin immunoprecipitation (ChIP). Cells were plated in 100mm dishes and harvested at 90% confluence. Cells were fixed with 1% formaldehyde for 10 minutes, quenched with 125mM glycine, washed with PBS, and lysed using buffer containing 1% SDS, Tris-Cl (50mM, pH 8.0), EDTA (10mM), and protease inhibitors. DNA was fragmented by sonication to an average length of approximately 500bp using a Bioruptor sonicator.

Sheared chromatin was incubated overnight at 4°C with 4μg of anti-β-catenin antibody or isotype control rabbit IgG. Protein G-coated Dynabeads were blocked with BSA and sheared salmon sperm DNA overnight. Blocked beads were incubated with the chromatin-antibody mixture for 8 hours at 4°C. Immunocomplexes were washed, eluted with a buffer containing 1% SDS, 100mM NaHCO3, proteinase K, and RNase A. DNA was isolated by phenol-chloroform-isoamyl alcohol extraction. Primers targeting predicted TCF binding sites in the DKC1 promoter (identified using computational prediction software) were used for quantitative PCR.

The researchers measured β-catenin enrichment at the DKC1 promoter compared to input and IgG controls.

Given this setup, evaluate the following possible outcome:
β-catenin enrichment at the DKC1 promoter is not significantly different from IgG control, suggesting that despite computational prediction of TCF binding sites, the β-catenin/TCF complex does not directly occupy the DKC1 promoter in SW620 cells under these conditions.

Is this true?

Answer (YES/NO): NO